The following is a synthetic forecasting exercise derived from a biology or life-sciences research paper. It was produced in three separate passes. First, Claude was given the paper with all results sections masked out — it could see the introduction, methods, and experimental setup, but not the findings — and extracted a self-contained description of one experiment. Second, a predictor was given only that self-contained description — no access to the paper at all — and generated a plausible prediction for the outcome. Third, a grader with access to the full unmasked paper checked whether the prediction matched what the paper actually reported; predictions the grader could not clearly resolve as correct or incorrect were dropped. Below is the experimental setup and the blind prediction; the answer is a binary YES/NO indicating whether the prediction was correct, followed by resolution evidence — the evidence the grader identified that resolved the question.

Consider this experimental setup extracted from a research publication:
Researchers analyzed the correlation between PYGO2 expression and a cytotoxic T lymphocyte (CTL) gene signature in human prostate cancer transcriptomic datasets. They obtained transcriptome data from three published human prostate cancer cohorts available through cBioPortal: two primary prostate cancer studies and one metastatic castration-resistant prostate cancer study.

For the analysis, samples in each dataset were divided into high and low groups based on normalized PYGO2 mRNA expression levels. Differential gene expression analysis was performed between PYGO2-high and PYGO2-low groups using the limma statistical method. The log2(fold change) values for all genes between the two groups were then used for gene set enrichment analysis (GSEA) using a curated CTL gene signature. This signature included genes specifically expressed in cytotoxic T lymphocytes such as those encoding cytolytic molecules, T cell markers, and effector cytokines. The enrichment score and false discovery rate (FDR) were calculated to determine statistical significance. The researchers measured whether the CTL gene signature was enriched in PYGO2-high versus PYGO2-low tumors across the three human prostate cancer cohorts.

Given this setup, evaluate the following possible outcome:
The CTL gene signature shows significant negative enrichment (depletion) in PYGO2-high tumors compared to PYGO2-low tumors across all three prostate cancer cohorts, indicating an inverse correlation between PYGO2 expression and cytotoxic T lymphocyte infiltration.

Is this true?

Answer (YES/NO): YES